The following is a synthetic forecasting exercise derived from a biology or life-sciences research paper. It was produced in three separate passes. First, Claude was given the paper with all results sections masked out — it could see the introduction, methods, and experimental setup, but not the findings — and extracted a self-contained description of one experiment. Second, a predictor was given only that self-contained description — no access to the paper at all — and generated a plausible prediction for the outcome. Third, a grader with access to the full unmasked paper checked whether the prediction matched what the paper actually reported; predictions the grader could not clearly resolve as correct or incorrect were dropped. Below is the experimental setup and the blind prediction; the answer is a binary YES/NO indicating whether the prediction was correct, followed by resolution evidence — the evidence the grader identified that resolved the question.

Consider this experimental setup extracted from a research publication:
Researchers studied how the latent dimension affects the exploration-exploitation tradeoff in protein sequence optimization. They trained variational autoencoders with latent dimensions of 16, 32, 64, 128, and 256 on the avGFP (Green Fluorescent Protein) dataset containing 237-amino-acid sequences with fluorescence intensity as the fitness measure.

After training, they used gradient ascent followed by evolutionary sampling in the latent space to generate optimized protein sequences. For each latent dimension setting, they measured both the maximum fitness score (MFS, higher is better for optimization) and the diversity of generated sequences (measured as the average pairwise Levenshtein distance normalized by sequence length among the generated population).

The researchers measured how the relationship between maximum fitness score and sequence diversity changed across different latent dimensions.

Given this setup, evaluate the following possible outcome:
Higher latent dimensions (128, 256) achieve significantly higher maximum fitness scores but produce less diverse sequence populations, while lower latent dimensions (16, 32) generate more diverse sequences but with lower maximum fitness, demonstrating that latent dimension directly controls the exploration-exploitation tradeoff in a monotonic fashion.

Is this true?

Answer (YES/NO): NO